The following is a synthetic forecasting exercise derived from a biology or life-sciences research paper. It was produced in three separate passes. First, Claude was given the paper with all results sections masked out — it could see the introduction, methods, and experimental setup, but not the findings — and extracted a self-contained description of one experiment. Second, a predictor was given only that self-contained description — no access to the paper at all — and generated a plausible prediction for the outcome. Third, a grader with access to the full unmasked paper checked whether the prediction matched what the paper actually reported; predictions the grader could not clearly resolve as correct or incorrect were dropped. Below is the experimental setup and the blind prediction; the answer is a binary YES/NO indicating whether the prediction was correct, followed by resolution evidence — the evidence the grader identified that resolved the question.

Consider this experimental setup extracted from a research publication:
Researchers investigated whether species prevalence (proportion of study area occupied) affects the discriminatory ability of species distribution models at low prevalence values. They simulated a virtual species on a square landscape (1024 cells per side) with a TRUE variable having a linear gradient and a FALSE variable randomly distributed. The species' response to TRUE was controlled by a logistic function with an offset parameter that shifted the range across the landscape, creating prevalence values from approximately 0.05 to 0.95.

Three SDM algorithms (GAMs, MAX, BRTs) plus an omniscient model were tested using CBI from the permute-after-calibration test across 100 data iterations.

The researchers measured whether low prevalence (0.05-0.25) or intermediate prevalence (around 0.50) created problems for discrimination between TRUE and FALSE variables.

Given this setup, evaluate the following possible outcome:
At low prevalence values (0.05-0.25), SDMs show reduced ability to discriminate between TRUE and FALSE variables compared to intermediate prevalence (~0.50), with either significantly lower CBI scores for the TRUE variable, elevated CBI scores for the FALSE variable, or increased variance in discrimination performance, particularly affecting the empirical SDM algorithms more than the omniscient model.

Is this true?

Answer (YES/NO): NO